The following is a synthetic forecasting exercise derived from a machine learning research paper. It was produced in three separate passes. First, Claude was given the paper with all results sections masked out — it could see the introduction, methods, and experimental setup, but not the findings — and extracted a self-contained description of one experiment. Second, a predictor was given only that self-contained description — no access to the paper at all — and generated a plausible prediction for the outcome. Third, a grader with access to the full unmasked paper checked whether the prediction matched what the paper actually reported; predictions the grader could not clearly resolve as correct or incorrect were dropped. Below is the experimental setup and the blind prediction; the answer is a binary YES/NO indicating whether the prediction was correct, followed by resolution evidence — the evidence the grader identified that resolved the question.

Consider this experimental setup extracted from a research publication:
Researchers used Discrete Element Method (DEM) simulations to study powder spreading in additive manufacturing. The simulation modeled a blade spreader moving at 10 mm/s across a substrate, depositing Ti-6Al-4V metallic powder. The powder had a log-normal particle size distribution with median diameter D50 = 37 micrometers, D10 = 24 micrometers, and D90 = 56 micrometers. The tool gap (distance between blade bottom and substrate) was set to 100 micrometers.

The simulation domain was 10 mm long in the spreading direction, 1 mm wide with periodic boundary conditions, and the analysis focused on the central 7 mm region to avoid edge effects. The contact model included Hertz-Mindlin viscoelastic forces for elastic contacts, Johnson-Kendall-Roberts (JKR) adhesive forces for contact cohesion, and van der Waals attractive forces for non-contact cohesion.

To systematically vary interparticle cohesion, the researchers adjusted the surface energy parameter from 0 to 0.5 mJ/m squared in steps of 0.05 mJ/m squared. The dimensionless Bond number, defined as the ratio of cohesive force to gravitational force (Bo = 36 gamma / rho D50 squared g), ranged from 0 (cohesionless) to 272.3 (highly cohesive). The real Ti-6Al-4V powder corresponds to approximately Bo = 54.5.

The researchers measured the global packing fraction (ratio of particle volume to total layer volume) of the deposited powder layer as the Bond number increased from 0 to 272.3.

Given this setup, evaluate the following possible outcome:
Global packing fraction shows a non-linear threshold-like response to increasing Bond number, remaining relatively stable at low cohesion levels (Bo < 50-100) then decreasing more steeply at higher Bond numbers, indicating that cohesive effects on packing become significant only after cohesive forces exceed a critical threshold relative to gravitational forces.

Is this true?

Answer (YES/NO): NO